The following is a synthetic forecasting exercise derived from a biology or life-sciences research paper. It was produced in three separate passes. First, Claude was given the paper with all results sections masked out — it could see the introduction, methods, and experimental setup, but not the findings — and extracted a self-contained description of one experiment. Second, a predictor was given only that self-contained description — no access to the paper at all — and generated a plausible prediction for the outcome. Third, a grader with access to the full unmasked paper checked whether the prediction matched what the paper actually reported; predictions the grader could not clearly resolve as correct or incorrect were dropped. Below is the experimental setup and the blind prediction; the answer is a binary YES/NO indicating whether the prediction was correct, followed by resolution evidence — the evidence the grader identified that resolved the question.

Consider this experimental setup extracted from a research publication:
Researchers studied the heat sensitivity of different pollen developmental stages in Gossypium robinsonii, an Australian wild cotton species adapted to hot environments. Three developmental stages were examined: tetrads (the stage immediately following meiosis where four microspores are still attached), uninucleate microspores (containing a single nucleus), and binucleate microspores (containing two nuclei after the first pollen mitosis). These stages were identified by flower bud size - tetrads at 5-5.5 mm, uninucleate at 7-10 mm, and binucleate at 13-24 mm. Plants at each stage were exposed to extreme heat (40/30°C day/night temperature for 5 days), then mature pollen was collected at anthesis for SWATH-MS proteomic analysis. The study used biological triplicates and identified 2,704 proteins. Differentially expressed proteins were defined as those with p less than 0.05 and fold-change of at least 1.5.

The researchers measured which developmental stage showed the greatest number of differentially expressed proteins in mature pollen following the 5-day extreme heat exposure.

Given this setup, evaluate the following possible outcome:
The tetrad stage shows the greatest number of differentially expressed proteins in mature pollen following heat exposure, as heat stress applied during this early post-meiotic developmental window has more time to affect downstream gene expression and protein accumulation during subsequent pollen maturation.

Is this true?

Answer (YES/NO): YES